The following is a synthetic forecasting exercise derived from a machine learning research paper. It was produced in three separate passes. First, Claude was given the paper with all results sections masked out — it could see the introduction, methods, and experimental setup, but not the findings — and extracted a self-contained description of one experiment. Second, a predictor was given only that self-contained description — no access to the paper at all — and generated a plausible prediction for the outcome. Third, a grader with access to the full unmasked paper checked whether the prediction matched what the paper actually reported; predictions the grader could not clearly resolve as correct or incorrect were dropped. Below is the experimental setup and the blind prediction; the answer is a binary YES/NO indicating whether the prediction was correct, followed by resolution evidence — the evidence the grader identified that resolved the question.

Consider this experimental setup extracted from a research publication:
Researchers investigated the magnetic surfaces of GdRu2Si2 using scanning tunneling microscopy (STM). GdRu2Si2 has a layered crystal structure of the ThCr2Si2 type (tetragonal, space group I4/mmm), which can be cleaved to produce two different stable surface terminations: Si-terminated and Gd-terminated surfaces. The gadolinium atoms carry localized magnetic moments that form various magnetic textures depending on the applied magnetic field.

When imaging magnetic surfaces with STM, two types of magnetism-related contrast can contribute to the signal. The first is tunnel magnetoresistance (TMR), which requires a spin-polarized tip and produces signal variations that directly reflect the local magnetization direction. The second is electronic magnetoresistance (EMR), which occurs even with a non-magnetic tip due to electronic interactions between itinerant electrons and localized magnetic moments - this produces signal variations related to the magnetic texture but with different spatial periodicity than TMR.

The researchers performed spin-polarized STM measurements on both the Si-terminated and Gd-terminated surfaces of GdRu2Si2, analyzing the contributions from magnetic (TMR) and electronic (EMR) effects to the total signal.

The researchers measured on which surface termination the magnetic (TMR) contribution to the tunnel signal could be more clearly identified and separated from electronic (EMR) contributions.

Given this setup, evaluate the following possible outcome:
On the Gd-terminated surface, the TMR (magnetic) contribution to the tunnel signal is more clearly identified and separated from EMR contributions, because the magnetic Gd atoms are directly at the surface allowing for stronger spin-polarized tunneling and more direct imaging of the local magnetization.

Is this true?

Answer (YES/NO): NO